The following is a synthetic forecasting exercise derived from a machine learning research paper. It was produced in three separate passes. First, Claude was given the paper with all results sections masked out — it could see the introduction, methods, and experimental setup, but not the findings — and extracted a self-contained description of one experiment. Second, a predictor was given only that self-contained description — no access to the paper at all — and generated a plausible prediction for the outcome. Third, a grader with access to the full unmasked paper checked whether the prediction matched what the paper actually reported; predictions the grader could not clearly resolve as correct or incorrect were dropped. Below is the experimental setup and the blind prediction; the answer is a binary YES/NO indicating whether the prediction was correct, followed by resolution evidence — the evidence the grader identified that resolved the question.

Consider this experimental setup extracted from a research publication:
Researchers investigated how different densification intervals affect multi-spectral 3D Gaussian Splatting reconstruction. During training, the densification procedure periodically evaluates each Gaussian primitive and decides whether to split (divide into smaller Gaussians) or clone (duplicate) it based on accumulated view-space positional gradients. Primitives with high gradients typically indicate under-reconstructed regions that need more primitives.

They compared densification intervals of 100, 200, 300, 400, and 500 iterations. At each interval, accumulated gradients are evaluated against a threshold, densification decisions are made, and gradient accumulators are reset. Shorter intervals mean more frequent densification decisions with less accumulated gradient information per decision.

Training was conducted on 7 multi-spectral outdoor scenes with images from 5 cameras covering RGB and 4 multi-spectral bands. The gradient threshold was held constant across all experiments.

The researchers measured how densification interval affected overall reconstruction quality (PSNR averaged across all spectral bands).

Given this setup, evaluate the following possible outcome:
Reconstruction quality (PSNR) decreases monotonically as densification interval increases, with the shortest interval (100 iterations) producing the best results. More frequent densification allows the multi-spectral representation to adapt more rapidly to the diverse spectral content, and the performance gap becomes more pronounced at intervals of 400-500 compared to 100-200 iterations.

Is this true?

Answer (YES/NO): NO